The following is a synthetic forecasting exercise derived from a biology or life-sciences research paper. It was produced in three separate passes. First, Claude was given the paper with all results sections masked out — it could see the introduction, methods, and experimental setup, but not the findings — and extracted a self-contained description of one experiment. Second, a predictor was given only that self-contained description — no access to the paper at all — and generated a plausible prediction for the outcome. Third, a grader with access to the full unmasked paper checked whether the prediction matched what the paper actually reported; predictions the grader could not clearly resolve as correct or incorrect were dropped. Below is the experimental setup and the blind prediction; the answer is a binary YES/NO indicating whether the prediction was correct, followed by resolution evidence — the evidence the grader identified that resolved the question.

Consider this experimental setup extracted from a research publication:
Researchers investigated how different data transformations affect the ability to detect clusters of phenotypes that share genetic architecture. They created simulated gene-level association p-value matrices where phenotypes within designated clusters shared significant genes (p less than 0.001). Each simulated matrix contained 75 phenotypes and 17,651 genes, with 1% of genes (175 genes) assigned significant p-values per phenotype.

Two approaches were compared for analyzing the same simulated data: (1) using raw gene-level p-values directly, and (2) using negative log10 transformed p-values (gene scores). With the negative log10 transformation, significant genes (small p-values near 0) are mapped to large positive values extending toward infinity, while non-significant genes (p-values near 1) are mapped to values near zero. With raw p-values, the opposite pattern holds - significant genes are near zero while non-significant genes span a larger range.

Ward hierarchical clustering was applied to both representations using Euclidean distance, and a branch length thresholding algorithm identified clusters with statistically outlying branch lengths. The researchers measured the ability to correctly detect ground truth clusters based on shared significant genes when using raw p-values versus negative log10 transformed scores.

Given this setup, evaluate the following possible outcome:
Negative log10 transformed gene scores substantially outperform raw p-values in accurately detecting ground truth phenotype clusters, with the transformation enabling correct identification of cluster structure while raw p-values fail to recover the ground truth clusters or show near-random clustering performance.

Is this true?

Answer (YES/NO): YES